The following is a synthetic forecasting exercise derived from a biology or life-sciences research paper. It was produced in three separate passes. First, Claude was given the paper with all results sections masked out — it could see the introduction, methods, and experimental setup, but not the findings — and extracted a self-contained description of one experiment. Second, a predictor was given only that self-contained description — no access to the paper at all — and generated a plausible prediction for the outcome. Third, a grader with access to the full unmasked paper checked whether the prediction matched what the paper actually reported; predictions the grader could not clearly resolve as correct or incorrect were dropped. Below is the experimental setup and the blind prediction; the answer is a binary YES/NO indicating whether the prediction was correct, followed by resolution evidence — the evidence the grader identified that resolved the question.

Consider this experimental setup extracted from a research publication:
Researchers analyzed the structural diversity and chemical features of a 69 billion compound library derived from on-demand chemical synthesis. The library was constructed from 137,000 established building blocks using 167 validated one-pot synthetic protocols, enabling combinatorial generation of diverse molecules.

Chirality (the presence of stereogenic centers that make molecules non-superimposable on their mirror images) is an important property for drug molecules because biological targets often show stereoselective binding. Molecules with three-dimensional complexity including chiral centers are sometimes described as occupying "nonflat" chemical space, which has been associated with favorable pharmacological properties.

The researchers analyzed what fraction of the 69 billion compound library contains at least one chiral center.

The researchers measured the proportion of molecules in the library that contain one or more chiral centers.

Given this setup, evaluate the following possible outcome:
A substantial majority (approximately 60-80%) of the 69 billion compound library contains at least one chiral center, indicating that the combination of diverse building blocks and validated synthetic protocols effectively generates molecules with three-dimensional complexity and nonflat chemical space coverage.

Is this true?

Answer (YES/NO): YES